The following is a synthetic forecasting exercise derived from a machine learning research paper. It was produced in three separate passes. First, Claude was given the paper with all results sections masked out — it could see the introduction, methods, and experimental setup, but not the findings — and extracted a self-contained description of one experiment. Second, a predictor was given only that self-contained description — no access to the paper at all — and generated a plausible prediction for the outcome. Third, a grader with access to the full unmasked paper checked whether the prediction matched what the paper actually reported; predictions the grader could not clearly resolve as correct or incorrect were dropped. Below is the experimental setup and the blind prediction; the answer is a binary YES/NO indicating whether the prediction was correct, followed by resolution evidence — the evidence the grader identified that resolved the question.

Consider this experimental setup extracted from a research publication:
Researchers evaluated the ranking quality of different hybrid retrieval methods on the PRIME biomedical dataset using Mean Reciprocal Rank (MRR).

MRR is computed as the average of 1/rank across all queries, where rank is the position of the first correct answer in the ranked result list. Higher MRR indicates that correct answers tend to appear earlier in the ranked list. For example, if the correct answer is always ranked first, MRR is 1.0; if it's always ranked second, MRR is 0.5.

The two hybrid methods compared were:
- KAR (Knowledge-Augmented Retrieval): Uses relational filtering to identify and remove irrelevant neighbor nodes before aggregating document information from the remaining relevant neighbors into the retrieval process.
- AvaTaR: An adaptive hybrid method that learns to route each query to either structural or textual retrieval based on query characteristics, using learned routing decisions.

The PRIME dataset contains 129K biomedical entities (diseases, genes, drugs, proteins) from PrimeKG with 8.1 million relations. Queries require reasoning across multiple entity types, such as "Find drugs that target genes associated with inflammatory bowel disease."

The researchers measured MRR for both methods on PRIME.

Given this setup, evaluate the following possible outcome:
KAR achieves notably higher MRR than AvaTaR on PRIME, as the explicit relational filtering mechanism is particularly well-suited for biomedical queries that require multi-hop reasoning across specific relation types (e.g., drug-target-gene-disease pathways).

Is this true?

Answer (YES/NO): YES